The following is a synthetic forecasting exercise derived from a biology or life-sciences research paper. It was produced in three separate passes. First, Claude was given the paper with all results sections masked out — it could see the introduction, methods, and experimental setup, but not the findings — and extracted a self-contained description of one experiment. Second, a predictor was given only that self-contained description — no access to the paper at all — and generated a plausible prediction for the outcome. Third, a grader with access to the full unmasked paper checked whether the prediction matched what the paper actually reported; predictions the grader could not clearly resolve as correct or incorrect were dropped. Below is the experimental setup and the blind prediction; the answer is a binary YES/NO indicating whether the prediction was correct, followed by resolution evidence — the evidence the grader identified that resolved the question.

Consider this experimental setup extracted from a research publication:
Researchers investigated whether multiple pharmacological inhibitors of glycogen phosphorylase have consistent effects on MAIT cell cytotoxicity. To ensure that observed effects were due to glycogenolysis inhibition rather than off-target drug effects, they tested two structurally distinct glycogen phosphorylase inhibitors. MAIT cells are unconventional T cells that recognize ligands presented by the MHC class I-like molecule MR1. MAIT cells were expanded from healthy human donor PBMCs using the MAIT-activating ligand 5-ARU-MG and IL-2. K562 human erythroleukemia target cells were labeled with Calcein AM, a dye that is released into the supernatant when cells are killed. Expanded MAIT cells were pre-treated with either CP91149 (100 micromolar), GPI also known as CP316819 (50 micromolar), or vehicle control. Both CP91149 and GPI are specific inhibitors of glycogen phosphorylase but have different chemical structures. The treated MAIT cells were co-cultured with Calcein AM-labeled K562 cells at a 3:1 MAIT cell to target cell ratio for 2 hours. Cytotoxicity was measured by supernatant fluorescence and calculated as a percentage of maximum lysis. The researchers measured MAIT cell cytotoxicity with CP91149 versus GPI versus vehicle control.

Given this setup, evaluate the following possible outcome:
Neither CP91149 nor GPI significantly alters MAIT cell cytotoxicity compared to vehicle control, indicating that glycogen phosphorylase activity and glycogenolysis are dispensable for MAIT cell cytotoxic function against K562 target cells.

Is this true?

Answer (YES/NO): NO